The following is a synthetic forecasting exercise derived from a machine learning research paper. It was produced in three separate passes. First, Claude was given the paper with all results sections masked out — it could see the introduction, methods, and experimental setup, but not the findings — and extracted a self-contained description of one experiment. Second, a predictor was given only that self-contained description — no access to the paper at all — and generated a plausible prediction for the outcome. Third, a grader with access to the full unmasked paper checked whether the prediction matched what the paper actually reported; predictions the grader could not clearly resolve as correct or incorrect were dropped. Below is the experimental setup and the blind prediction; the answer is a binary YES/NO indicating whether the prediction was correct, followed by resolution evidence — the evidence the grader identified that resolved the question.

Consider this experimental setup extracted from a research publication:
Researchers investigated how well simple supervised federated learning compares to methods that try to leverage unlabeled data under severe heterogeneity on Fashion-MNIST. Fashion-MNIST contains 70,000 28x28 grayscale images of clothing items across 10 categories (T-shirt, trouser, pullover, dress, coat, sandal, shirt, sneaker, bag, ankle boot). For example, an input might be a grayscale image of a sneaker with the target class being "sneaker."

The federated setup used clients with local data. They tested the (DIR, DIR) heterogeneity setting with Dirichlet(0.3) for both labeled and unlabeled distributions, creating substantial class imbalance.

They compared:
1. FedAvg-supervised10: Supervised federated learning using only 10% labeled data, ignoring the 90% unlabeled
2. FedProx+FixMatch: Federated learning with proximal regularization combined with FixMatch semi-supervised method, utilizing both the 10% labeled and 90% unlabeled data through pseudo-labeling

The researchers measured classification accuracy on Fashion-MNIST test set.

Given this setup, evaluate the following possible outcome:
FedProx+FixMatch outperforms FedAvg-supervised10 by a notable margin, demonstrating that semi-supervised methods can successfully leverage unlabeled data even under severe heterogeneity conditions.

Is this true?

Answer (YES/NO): NO